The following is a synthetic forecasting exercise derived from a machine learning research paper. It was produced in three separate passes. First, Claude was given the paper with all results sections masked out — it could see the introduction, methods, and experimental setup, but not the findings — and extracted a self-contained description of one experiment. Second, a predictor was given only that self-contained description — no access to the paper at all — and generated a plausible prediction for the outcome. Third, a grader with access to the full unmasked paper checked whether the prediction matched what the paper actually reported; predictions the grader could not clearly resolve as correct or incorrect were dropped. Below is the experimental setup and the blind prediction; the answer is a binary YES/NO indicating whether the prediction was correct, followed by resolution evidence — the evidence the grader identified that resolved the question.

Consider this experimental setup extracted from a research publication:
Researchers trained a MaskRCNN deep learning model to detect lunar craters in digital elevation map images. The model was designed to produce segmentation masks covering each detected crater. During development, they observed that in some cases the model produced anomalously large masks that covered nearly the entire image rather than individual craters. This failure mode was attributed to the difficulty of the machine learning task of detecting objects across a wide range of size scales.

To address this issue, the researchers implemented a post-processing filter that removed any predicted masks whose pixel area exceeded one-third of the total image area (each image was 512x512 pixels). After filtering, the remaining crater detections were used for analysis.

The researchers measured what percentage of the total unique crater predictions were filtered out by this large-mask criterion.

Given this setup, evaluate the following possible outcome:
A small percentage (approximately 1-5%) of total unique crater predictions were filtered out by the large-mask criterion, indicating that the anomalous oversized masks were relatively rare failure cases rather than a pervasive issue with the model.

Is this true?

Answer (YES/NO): NO